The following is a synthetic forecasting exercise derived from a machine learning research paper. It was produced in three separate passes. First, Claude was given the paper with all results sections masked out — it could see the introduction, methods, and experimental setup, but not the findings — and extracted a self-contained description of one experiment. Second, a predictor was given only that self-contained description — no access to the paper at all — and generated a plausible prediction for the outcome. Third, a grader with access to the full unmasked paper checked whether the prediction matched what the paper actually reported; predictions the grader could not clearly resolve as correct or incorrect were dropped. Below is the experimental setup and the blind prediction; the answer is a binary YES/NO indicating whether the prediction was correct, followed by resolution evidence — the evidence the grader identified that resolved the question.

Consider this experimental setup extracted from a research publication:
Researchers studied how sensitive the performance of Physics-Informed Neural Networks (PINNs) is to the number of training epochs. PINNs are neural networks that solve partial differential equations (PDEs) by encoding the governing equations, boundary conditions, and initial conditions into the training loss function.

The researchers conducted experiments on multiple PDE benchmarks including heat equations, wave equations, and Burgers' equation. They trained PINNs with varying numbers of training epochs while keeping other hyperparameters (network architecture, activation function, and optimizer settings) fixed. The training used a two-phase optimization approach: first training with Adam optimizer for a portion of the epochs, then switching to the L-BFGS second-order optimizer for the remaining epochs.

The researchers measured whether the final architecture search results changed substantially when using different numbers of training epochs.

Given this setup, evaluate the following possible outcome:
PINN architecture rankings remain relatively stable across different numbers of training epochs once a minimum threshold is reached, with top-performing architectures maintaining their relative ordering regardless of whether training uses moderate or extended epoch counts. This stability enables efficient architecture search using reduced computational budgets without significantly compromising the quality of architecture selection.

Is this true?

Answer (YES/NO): YES